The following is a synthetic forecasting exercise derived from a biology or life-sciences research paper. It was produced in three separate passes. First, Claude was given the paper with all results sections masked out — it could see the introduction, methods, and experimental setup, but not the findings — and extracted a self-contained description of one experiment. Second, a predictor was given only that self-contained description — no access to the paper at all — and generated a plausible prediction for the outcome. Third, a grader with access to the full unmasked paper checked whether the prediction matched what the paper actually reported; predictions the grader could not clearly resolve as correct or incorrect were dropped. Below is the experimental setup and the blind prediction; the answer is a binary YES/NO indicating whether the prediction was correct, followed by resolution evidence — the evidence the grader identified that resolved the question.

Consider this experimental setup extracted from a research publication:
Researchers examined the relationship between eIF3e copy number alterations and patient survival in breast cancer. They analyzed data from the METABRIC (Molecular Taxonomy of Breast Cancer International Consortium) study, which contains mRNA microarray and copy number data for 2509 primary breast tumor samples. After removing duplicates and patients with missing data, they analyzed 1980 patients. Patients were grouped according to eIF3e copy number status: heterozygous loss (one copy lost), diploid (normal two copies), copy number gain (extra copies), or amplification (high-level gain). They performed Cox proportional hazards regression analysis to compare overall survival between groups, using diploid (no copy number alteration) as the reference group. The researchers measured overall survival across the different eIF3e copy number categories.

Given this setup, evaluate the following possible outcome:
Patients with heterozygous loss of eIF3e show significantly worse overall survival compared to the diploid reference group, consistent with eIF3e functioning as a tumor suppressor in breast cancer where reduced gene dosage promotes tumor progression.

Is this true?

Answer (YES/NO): NO